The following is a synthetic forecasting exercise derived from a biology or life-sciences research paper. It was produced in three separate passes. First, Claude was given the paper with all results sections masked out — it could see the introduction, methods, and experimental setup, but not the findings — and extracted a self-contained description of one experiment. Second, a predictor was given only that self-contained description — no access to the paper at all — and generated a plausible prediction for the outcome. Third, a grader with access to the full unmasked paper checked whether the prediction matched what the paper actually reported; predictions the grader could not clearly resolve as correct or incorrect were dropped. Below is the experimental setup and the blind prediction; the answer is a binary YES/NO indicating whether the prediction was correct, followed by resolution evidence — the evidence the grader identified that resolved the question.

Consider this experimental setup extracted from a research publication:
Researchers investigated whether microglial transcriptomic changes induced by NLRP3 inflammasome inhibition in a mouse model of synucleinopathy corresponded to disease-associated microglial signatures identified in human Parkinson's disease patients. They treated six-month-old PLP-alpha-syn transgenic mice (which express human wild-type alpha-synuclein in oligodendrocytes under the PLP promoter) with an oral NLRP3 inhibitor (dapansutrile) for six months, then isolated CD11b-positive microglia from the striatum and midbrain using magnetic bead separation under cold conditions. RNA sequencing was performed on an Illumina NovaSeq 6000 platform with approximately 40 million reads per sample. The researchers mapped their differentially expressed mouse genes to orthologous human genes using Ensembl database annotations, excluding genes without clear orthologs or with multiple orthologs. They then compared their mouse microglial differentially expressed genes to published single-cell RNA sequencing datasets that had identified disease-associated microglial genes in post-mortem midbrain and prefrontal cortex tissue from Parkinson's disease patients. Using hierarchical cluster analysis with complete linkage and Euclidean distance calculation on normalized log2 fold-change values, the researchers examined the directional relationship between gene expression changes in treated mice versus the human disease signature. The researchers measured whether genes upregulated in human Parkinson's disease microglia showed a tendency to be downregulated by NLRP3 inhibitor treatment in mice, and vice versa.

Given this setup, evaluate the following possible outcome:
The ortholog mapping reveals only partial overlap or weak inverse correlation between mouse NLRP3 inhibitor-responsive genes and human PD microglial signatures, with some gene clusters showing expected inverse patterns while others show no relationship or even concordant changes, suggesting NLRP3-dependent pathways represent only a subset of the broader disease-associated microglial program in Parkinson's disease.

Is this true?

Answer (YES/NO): NO